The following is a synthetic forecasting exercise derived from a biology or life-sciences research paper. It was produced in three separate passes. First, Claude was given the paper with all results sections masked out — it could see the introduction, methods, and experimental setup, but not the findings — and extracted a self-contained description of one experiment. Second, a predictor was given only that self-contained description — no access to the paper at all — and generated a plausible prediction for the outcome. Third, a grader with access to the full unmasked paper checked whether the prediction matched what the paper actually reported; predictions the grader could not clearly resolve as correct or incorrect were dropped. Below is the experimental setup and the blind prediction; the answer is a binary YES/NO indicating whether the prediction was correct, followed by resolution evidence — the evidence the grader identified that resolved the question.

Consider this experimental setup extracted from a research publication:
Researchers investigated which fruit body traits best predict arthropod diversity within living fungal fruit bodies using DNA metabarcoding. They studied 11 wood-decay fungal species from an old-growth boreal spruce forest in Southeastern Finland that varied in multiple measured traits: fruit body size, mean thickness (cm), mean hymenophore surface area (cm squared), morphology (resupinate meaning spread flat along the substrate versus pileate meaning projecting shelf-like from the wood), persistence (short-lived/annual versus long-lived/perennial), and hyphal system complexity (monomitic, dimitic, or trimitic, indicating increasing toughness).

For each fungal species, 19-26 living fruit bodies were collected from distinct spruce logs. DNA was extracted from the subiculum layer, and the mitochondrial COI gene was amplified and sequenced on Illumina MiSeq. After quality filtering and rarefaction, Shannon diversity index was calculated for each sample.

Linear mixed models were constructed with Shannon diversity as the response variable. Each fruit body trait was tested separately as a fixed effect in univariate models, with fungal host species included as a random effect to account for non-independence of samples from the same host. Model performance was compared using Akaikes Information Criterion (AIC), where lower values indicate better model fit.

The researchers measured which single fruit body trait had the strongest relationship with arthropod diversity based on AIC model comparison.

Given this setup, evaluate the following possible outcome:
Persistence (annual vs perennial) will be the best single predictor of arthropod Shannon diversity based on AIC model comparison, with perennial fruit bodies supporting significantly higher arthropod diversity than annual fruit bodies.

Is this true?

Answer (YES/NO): NO